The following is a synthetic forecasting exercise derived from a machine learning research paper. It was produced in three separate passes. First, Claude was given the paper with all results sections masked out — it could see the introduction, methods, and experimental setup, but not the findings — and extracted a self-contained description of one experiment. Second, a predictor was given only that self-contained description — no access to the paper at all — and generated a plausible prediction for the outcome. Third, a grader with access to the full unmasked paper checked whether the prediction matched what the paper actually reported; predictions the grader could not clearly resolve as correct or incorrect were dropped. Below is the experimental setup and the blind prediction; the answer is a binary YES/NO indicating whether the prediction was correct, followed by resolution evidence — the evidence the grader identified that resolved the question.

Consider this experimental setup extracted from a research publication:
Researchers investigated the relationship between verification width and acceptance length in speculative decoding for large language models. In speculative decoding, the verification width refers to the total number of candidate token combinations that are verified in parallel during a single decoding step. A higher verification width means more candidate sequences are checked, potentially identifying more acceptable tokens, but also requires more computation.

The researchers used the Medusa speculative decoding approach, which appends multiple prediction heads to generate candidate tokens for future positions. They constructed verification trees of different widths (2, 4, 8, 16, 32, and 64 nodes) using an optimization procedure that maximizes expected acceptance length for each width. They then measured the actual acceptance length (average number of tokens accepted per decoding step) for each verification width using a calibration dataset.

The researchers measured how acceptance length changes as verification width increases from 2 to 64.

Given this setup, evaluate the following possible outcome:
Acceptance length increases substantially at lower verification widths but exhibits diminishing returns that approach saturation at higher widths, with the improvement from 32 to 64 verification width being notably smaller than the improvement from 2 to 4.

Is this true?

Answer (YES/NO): YES